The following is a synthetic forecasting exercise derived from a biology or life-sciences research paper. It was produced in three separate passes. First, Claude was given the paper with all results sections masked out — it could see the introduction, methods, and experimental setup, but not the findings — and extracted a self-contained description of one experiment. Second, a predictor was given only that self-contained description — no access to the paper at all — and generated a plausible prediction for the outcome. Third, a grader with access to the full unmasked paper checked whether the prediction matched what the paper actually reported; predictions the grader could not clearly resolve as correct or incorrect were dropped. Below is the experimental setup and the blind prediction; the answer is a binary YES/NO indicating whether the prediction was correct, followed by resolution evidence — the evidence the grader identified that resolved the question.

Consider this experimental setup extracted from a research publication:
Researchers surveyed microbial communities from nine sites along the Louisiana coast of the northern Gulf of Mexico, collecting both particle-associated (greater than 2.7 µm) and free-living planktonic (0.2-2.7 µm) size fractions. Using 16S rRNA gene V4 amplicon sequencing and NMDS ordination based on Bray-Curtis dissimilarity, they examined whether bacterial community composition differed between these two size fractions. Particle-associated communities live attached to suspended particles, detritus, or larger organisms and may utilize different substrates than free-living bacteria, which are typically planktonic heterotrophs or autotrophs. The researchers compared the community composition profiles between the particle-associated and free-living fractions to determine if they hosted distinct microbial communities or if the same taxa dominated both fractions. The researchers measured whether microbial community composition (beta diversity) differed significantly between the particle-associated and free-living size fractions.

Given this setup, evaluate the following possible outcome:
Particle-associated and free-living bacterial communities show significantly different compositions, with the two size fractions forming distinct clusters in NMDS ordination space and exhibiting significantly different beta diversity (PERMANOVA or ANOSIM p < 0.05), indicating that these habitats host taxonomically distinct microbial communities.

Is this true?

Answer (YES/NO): NO